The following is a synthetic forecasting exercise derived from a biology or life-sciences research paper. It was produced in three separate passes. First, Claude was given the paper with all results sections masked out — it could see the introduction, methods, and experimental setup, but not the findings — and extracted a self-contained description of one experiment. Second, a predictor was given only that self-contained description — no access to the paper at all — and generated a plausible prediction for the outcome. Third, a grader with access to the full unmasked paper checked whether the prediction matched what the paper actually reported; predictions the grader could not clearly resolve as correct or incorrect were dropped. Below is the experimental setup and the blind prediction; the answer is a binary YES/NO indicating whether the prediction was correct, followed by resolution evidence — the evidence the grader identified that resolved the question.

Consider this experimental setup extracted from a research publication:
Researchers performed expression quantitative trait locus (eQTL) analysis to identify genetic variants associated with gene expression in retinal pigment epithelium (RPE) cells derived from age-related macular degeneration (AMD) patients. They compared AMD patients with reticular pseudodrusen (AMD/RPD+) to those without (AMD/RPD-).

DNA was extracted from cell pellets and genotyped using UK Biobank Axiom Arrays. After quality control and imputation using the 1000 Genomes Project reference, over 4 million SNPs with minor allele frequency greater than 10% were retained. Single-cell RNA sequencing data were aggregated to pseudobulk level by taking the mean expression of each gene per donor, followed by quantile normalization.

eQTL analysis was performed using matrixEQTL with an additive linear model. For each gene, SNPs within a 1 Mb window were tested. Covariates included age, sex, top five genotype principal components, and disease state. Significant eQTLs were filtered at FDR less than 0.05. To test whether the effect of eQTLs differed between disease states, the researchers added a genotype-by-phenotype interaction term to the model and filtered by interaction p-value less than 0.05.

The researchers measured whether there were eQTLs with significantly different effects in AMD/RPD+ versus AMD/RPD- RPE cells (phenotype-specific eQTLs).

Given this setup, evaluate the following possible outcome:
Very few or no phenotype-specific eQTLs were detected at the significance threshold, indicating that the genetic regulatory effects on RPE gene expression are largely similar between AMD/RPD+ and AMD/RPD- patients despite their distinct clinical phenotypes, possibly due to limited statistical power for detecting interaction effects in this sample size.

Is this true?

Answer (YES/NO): NO